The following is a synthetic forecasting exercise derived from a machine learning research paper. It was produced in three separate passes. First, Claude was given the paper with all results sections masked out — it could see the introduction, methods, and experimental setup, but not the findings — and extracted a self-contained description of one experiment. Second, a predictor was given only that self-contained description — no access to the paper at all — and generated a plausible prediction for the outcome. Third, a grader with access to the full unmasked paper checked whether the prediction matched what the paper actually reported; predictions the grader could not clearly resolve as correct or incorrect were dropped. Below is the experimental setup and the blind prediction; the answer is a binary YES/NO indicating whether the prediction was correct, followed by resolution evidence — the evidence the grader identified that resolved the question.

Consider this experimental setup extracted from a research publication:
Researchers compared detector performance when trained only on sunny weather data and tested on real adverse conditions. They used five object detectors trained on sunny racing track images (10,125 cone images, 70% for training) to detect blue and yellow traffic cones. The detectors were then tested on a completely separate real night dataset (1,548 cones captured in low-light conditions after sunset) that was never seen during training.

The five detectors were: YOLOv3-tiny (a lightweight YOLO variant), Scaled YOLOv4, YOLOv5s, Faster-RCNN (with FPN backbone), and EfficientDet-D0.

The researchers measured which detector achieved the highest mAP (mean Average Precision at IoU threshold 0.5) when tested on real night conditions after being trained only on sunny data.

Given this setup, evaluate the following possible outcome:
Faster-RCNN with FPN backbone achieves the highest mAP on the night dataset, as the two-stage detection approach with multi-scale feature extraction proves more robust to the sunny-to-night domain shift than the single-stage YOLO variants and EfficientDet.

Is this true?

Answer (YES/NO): NO